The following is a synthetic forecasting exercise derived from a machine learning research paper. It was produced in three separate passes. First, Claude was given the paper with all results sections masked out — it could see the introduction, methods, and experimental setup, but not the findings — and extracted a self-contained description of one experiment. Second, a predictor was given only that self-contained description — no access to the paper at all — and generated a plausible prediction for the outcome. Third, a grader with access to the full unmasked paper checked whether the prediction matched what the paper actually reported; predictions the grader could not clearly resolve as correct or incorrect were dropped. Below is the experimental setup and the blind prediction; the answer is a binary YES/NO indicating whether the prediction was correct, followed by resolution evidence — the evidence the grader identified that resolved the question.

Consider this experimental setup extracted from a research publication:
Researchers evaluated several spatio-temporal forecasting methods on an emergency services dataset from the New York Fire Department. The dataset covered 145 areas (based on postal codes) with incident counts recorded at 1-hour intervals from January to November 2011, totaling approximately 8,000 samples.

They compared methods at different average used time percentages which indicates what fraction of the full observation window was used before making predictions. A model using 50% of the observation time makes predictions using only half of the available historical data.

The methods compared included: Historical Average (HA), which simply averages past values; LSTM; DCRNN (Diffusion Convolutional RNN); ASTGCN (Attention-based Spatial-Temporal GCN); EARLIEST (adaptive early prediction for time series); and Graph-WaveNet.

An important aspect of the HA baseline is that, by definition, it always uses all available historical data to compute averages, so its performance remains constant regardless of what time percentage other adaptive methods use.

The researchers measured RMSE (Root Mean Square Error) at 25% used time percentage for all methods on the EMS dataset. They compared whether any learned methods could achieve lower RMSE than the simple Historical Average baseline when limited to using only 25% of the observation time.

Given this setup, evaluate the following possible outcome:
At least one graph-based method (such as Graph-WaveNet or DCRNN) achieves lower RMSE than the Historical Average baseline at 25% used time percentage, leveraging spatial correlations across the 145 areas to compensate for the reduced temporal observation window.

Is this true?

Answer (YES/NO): NO